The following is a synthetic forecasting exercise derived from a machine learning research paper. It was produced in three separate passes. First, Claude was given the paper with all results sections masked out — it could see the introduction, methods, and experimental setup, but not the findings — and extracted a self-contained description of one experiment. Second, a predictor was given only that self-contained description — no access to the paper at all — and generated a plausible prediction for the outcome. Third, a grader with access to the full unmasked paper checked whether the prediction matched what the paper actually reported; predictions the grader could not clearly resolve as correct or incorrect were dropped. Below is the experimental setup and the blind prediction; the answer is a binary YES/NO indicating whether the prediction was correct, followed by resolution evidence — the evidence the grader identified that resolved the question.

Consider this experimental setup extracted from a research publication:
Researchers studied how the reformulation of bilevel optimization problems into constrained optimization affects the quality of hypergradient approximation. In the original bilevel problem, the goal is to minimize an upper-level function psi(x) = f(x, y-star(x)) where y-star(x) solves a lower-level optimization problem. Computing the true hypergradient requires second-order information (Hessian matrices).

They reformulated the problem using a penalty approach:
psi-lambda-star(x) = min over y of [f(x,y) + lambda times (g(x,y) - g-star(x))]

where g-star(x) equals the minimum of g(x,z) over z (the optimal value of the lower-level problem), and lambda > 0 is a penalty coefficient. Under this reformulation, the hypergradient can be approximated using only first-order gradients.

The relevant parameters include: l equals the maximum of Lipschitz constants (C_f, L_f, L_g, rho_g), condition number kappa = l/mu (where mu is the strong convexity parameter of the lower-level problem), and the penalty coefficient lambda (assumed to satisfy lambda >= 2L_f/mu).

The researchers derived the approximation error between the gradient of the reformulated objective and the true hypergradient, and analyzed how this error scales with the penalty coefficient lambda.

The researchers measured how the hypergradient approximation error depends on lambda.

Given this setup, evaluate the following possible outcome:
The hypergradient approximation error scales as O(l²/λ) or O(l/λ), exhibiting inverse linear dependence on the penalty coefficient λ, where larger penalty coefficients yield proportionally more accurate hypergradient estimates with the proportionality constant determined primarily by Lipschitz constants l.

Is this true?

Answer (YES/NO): NO